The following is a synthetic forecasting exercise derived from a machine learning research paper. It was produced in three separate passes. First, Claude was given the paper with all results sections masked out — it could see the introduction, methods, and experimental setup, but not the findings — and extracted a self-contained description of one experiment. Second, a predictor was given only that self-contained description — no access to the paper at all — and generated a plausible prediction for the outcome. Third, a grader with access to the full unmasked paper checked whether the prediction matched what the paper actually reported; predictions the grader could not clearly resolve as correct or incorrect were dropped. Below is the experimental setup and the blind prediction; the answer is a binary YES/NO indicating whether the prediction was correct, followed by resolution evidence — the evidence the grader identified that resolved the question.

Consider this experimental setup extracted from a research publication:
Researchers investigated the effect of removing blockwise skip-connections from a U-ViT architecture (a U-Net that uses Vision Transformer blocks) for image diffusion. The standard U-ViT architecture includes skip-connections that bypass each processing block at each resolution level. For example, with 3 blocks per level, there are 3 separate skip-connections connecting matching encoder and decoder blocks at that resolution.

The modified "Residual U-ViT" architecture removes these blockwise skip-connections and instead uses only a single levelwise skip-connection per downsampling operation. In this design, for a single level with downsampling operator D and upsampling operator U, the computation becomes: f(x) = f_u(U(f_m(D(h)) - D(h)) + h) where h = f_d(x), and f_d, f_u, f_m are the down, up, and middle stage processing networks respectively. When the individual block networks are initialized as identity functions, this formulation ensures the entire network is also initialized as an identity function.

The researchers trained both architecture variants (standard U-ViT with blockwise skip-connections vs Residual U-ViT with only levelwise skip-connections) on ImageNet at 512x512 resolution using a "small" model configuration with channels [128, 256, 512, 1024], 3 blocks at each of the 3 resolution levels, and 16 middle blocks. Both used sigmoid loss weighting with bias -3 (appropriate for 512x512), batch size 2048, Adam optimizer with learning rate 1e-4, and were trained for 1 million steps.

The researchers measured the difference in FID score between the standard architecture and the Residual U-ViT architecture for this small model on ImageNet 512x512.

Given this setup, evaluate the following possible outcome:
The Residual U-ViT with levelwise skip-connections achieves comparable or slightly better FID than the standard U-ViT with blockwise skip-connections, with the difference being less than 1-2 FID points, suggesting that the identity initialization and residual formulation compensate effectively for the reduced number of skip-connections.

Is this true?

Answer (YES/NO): NO